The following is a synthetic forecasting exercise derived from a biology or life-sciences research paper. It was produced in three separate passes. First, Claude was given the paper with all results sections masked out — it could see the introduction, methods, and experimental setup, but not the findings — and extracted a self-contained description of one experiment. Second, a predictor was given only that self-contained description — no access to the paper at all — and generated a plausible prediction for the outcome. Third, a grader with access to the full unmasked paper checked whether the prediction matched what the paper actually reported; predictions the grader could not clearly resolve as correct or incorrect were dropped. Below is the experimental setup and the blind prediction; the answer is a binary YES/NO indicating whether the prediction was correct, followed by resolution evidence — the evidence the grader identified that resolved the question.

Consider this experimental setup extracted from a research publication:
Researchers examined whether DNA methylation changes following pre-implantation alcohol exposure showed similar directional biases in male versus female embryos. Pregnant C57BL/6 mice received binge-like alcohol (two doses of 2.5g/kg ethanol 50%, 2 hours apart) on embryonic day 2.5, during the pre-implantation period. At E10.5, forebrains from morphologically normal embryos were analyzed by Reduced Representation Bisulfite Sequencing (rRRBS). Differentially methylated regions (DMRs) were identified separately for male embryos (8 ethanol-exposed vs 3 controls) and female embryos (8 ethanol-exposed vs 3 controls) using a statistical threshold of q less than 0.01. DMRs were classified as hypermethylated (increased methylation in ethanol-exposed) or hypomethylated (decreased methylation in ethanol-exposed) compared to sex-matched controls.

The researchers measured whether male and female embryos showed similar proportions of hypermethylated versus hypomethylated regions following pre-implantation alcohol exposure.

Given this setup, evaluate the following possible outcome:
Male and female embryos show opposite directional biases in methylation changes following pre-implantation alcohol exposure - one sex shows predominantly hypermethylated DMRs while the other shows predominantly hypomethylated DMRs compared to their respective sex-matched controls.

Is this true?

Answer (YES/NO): NO